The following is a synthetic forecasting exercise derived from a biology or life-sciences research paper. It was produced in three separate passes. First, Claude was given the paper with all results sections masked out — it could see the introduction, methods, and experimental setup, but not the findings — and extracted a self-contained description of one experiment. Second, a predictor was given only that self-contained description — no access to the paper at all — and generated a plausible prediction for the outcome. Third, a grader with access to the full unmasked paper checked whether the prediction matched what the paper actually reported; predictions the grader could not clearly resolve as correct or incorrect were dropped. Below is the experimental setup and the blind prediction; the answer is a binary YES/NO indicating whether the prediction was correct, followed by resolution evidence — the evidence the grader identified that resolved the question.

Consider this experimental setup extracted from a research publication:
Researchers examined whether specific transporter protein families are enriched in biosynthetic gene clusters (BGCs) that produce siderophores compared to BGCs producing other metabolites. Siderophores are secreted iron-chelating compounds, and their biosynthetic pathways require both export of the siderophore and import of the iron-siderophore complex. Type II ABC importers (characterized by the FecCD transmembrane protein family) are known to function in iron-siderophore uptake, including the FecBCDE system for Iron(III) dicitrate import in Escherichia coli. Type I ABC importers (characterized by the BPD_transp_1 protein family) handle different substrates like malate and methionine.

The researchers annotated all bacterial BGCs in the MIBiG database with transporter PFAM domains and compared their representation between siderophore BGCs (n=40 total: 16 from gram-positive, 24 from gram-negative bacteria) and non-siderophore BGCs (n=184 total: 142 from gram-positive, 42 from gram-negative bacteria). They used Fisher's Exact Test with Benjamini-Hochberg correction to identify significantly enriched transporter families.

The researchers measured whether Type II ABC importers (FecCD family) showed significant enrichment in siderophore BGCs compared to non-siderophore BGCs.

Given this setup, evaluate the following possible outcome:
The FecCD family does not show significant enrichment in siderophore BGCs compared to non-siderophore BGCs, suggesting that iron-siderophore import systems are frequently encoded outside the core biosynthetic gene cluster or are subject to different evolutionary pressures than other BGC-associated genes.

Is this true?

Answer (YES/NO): NO